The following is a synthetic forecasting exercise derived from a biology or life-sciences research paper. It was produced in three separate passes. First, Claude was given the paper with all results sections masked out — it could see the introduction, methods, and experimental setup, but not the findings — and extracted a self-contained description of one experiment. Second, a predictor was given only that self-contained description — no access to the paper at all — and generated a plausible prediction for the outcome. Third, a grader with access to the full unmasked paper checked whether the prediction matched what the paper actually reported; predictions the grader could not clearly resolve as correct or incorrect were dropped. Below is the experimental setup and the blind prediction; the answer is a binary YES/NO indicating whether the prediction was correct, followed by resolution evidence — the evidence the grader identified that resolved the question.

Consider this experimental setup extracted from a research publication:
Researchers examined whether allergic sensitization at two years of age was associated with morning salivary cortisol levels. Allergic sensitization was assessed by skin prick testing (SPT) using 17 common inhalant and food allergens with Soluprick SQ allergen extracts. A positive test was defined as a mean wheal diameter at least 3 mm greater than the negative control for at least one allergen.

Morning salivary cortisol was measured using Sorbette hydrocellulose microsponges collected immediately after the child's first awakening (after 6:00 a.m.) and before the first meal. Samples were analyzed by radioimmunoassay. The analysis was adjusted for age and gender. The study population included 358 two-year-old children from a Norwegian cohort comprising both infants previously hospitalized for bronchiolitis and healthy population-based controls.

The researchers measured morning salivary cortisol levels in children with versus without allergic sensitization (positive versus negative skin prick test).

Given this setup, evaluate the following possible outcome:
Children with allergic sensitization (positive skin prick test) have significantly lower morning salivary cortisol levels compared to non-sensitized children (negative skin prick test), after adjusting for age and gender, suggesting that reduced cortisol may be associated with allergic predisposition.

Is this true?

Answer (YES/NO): NO